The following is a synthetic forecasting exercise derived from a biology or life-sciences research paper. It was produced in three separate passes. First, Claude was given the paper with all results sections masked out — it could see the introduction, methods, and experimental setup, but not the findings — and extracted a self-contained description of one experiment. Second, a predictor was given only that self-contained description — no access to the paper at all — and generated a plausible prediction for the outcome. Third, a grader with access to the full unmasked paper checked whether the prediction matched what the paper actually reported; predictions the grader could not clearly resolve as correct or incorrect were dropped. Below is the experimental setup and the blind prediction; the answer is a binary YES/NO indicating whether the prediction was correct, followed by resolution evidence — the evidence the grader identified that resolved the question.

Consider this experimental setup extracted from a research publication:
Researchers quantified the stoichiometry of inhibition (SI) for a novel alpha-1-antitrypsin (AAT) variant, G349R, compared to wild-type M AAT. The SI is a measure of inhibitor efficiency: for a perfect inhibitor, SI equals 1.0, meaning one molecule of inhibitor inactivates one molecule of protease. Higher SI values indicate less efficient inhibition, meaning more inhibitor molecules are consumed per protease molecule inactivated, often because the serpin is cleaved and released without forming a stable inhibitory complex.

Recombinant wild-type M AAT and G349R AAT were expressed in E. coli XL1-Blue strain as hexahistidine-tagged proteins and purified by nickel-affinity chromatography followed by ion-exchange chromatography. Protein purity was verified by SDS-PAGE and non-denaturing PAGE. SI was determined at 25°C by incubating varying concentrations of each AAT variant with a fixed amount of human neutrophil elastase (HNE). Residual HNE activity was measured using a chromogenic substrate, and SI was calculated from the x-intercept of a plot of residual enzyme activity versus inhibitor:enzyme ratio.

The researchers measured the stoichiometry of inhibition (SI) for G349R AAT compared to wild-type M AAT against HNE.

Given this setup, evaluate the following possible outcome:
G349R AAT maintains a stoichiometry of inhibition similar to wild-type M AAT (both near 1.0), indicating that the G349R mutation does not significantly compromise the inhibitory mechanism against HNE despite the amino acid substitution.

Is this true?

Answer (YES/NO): NO